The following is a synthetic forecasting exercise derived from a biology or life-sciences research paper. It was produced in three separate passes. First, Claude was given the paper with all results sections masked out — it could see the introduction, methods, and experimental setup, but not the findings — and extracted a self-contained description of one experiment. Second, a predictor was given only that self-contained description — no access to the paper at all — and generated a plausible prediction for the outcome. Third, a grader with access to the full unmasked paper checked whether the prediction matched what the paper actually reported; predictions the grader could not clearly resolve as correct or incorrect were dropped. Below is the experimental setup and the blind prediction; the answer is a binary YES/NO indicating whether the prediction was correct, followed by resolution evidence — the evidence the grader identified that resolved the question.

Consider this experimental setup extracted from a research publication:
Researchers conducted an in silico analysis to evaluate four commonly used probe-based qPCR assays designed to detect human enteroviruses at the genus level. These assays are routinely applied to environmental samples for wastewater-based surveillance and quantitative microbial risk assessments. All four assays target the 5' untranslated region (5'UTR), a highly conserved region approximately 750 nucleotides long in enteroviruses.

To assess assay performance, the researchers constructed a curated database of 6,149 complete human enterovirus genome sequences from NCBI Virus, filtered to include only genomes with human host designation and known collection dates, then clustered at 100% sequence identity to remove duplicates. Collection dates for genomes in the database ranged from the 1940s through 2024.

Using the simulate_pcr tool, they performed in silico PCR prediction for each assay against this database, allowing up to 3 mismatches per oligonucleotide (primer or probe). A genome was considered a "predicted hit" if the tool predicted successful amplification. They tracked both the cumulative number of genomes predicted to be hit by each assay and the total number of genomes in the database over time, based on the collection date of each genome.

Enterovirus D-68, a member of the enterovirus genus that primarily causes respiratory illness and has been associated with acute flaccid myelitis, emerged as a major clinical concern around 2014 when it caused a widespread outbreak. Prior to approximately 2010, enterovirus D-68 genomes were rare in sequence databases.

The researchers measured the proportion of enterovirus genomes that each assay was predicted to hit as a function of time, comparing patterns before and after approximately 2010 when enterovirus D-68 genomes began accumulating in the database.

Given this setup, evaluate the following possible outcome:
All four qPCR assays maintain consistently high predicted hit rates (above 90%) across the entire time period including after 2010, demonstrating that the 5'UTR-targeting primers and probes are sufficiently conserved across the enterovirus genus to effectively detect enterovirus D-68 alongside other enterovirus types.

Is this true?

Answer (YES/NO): NO